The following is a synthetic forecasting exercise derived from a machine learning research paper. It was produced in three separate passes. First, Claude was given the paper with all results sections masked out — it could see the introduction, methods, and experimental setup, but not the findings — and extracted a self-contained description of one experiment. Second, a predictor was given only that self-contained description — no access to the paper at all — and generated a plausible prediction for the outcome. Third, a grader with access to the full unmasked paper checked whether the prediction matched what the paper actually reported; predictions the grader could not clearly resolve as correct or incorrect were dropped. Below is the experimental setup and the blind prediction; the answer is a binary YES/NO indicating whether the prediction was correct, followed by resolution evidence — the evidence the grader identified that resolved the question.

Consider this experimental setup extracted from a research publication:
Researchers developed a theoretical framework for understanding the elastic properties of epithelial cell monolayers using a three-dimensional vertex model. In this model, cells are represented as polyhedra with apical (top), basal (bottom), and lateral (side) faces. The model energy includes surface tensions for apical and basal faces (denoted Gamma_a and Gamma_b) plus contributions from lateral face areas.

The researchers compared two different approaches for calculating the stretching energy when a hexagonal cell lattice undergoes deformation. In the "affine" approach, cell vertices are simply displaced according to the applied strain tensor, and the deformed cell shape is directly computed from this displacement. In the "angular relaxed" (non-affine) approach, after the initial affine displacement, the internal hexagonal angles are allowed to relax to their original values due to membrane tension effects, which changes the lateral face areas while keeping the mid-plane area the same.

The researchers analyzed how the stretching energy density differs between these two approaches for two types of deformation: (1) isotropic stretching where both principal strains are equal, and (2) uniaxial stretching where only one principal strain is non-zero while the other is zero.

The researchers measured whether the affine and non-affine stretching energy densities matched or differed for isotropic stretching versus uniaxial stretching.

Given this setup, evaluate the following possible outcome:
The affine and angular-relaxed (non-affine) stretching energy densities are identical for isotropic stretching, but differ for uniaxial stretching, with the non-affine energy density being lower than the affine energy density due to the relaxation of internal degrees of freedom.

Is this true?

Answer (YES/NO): YES